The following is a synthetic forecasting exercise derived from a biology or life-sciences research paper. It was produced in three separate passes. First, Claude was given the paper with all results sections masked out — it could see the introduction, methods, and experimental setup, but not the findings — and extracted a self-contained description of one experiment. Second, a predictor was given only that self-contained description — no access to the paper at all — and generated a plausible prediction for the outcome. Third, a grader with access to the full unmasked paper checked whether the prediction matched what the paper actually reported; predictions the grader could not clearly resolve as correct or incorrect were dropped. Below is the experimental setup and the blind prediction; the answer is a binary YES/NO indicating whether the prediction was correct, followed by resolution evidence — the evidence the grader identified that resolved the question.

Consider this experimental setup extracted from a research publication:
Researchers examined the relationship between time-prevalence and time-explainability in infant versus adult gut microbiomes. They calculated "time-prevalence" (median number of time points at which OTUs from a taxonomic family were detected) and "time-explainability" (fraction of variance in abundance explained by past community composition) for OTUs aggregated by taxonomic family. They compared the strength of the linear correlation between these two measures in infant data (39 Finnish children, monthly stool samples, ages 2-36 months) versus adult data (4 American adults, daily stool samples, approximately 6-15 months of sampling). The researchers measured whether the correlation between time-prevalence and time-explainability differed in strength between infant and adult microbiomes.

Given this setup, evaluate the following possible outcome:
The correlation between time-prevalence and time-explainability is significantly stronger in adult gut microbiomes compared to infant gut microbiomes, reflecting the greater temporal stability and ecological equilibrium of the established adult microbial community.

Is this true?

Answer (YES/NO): YES